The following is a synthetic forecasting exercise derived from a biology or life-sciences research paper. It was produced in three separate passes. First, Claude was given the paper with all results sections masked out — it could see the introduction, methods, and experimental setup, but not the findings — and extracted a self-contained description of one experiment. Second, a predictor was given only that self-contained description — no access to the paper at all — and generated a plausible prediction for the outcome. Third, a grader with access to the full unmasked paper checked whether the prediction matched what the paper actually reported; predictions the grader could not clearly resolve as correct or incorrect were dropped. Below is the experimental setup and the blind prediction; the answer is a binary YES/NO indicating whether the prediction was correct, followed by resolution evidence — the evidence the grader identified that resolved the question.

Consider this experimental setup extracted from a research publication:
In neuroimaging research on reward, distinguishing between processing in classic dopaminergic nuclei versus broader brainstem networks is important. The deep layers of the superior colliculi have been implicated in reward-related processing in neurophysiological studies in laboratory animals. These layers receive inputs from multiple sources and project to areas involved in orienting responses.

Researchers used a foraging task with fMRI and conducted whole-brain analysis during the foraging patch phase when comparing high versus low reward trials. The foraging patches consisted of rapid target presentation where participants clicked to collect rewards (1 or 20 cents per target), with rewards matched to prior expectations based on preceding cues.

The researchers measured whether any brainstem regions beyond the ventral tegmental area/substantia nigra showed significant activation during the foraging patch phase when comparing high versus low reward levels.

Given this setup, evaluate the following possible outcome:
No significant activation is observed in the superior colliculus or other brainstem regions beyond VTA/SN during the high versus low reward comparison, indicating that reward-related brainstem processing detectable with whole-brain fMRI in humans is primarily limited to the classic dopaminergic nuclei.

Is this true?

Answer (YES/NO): NO